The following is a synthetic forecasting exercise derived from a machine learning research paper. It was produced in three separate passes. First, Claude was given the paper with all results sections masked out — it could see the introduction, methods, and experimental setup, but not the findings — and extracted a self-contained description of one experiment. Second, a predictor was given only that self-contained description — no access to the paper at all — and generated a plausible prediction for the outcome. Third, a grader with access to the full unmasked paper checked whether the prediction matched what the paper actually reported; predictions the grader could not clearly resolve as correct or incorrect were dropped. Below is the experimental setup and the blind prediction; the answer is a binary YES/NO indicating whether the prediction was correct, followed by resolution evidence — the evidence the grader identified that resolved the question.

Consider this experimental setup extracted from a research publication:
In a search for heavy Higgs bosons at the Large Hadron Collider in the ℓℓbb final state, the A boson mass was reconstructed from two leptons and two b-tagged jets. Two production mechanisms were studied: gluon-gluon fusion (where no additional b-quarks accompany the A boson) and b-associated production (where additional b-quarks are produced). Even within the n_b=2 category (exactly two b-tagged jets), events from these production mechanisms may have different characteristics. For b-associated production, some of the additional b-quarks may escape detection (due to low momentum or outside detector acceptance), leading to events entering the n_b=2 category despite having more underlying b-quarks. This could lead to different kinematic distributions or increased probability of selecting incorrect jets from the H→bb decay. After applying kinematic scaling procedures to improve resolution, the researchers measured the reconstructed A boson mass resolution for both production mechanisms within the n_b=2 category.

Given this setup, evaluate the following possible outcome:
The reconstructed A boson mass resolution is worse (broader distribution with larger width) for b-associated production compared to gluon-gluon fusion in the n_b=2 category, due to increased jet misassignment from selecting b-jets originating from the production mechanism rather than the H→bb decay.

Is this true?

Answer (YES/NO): YES